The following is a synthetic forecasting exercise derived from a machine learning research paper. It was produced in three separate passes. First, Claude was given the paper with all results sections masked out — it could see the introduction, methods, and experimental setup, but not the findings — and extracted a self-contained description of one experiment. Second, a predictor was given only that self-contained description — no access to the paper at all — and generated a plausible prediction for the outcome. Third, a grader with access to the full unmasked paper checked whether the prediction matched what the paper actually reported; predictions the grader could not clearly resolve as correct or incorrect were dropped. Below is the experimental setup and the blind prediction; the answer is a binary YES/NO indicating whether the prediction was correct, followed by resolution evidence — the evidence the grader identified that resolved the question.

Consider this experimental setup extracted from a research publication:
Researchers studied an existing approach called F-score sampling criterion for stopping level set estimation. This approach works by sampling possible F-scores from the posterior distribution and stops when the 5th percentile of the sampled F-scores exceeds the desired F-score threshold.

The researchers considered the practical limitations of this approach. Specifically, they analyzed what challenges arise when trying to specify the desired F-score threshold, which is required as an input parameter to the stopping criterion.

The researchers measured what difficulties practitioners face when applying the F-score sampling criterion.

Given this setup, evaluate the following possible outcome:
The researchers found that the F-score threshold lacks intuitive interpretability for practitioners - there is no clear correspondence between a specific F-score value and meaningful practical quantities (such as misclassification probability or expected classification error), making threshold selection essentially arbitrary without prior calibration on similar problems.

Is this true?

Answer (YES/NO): NO